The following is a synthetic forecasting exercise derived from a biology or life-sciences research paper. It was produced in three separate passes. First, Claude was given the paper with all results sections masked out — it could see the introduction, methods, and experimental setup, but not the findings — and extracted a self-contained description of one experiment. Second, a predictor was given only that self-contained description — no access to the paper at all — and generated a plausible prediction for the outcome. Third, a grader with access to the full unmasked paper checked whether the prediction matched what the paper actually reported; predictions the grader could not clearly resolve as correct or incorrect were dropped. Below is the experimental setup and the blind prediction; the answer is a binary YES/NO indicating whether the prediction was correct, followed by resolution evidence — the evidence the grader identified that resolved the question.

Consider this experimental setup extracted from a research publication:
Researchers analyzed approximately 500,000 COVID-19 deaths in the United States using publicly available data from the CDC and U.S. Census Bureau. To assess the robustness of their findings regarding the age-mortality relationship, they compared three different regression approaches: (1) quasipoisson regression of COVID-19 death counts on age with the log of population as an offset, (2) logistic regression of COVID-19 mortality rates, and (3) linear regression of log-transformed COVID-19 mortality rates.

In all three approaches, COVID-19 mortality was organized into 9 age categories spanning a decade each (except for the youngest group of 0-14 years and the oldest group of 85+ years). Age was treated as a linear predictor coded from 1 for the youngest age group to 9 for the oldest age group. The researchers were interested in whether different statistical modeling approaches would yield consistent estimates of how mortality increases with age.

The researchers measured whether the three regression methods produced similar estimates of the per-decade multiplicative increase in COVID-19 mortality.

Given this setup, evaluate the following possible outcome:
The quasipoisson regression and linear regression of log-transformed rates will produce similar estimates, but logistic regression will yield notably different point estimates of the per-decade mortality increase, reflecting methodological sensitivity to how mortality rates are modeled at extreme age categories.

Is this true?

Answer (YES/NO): NO